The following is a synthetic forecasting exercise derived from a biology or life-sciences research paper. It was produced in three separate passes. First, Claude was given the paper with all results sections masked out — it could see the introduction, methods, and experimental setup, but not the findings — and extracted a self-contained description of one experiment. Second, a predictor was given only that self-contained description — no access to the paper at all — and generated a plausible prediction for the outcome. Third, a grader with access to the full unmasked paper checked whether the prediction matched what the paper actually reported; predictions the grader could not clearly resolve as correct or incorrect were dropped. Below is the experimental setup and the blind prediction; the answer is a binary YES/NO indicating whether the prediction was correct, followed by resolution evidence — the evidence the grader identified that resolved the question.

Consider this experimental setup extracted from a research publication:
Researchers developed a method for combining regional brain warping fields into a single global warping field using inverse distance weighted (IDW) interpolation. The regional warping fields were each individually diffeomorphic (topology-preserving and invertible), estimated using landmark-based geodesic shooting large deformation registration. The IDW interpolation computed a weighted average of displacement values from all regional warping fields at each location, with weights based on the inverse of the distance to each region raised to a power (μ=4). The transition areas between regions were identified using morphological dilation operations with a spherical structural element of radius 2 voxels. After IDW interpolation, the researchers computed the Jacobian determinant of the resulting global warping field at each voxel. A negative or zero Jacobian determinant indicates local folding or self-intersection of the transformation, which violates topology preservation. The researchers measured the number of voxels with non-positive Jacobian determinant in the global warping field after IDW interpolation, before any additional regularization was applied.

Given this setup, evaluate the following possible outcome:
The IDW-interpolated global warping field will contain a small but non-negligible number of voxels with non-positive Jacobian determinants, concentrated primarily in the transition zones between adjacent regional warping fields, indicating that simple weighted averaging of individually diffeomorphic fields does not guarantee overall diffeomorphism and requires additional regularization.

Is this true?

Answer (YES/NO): YES